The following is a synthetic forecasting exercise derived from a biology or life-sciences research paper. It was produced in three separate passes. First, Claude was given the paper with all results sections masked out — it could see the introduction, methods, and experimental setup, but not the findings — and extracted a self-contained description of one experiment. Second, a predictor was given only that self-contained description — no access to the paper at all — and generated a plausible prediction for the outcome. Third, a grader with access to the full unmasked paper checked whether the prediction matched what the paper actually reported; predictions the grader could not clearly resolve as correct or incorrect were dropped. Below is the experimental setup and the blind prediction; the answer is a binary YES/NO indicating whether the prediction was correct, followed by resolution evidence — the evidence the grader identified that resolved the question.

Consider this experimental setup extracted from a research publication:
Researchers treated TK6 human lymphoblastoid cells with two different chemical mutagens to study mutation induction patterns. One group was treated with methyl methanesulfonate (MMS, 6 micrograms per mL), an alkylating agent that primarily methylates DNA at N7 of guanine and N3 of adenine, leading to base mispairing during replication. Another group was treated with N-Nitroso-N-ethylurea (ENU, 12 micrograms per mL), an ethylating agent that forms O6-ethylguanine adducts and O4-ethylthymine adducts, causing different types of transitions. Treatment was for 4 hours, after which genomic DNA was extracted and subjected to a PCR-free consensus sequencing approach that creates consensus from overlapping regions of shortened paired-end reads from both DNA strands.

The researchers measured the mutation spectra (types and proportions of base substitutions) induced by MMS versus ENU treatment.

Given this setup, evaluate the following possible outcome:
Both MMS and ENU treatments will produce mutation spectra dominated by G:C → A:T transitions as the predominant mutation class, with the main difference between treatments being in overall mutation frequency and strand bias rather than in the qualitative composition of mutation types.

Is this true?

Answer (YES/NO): NO